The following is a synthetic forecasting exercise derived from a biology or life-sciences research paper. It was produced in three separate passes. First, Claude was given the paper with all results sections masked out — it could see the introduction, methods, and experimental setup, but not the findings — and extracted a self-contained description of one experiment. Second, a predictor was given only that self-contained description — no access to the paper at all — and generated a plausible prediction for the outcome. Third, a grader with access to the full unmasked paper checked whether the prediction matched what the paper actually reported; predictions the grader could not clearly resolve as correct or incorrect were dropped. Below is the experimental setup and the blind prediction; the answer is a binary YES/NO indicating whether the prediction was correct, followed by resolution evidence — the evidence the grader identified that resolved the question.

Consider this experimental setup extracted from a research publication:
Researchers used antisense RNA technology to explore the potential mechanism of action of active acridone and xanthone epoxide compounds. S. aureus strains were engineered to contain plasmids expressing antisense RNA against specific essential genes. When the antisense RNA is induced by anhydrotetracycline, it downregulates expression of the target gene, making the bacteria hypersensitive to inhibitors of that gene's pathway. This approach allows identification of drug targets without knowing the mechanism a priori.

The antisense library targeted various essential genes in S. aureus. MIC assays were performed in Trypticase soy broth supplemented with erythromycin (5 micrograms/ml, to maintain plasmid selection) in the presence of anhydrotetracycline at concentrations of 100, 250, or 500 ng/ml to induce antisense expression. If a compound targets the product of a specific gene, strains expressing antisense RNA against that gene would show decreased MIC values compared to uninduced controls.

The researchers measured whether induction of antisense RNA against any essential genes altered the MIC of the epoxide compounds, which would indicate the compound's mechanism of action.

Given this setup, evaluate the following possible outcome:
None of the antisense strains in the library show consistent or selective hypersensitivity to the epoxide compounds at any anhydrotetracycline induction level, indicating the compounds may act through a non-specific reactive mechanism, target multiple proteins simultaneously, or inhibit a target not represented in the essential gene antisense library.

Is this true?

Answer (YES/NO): YES